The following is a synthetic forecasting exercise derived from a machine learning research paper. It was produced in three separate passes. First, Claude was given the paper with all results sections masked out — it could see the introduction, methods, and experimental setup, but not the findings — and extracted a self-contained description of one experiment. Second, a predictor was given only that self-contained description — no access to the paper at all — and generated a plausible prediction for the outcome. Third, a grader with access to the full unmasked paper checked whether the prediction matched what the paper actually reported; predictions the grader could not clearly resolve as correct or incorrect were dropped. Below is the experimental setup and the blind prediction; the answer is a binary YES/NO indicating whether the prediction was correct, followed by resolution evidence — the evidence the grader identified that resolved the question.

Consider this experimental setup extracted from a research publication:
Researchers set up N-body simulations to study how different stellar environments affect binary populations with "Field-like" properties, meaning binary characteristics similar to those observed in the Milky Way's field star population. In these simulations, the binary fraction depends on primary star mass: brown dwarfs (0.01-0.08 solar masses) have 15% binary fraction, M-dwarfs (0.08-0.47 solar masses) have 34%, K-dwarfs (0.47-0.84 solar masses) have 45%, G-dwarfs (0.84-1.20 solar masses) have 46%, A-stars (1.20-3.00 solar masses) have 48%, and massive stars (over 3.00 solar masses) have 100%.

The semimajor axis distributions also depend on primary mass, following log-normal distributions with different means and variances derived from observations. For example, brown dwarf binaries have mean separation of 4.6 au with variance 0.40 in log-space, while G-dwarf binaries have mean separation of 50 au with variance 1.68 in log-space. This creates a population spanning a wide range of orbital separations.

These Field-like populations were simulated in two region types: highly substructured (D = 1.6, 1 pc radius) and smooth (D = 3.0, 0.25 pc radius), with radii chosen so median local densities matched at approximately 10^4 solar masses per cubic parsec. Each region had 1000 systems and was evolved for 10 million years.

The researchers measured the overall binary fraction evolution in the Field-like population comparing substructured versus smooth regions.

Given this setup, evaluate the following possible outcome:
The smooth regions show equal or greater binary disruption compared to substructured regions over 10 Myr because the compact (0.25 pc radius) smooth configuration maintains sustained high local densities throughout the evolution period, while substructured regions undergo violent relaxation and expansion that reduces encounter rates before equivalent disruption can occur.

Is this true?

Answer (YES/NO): NO